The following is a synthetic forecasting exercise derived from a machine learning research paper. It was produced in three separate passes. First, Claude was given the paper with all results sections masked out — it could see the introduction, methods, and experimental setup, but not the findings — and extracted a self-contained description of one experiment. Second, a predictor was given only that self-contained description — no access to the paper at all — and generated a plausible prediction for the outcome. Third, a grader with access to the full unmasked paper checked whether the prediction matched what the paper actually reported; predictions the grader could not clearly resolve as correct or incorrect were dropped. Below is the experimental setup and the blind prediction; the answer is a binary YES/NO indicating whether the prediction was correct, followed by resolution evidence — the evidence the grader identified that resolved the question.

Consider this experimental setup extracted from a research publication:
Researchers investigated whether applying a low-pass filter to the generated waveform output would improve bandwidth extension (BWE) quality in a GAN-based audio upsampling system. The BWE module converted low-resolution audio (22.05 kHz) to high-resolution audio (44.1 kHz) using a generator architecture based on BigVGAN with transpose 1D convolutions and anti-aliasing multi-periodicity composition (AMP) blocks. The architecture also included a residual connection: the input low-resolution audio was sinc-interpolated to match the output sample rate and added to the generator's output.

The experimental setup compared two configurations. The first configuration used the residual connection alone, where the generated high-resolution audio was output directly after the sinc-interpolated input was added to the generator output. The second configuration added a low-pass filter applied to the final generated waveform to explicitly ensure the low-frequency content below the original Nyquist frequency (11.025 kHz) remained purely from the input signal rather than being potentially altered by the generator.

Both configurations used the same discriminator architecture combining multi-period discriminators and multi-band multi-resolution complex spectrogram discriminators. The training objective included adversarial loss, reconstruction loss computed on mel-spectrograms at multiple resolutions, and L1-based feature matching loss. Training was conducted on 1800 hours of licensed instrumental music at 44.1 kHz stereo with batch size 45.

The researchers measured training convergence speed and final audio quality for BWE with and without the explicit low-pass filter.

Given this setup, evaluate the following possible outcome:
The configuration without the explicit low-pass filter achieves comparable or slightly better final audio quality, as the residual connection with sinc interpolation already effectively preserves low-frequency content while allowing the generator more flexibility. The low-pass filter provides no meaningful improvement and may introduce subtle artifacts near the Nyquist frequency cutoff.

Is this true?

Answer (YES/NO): YES